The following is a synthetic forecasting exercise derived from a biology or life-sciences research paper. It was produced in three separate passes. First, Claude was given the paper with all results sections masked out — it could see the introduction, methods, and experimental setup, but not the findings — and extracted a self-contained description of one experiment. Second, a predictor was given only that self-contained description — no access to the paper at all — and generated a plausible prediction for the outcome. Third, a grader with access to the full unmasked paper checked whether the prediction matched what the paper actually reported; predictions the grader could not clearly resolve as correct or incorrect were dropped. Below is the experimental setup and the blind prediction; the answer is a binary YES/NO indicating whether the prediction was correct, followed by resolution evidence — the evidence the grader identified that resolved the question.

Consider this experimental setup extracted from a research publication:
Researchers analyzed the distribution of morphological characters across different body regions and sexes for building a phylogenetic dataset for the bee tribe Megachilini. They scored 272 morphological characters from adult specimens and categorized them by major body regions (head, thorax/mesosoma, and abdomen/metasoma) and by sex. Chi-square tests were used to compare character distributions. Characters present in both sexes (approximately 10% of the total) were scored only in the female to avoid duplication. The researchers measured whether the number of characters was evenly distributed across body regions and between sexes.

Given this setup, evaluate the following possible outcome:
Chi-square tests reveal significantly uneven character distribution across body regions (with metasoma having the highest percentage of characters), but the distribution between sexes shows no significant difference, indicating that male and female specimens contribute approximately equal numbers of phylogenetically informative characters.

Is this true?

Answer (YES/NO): NO